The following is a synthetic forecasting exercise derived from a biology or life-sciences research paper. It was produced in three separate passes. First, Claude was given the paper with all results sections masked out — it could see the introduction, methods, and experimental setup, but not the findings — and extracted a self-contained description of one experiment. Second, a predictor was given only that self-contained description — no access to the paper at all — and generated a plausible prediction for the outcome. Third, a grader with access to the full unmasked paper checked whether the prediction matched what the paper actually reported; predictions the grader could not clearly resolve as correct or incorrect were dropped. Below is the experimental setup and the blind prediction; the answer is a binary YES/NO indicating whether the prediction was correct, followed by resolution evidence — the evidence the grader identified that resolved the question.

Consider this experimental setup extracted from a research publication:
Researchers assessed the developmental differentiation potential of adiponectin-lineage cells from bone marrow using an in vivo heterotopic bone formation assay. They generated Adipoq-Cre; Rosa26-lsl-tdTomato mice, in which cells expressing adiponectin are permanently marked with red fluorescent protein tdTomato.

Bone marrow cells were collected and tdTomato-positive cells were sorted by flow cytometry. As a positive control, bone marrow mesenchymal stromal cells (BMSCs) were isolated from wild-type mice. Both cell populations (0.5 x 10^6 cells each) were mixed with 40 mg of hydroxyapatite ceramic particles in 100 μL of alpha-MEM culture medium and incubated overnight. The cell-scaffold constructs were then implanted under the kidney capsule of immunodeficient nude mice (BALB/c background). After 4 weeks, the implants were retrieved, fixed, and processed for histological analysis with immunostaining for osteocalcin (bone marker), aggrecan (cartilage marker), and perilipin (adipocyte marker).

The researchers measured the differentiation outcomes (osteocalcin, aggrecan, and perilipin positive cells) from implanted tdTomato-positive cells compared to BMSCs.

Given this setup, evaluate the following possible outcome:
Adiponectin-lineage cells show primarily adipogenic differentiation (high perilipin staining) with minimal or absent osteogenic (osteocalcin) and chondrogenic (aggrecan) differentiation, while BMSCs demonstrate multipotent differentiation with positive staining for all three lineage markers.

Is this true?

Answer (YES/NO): YES